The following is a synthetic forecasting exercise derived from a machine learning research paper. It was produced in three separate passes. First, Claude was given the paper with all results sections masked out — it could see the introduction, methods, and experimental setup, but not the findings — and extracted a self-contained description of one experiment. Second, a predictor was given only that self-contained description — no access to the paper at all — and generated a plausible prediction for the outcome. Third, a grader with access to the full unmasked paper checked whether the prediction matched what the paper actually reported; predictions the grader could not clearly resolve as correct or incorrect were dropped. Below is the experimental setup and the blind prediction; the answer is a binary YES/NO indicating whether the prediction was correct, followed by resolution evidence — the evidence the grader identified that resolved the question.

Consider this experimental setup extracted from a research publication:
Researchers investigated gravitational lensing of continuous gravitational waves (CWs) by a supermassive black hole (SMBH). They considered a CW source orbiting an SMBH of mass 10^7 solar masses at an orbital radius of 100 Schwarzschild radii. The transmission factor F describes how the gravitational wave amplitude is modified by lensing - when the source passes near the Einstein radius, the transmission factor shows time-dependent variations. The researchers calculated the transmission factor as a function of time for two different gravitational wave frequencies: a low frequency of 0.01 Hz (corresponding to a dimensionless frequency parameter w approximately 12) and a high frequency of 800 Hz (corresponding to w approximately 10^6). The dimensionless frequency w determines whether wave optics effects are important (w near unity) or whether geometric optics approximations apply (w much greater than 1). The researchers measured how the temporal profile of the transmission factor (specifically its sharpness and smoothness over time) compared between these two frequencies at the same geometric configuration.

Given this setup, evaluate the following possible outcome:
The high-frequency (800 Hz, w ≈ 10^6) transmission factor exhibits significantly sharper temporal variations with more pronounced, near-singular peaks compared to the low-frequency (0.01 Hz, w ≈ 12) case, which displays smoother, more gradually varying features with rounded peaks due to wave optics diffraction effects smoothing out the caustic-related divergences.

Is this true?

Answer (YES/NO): YES